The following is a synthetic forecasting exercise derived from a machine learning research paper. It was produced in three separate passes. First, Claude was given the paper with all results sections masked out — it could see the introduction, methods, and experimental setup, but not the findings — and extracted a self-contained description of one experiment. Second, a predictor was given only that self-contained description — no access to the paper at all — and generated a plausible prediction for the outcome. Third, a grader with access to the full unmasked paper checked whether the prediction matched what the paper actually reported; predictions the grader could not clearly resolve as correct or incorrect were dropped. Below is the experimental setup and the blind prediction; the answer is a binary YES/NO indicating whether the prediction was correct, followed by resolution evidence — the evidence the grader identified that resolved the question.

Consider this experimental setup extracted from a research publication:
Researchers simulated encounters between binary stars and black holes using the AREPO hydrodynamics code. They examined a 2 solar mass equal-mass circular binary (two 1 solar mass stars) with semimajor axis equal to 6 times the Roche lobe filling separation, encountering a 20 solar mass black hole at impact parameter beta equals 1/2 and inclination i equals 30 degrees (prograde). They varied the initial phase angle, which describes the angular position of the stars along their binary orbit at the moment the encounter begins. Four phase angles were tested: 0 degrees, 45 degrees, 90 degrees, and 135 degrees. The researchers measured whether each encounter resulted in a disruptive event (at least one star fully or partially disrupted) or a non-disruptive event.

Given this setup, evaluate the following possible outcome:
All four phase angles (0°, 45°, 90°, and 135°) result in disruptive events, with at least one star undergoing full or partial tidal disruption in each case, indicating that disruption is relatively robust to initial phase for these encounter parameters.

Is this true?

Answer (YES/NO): NO